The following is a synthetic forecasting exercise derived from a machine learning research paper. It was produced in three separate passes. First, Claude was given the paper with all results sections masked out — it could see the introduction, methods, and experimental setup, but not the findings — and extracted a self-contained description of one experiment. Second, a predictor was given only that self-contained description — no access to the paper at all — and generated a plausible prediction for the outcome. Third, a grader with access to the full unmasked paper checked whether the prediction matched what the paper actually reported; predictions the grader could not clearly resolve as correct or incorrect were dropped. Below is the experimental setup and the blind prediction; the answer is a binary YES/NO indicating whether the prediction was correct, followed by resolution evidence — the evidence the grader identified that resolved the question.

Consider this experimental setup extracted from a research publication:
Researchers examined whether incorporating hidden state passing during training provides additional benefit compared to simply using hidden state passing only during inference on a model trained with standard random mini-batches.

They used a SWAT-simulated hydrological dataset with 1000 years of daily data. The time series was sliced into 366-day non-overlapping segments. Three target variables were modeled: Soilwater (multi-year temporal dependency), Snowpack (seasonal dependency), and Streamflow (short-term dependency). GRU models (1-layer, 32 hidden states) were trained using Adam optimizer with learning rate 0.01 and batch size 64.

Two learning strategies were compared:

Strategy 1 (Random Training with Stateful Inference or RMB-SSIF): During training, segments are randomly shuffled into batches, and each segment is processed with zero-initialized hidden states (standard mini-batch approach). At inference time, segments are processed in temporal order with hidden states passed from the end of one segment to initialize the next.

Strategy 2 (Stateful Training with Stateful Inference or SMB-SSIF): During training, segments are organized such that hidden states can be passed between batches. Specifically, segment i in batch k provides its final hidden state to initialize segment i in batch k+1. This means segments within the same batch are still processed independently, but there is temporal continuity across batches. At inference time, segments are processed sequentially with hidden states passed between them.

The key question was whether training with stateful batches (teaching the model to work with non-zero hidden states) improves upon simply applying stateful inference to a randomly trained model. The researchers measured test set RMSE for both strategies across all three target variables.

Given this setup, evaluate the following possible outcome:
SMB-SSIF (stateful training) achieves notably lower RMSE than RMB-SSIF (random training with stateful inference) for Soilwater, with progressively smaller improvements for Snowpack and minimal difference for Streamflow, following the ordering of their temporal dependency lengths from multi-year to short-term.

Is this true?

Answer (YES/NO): NO